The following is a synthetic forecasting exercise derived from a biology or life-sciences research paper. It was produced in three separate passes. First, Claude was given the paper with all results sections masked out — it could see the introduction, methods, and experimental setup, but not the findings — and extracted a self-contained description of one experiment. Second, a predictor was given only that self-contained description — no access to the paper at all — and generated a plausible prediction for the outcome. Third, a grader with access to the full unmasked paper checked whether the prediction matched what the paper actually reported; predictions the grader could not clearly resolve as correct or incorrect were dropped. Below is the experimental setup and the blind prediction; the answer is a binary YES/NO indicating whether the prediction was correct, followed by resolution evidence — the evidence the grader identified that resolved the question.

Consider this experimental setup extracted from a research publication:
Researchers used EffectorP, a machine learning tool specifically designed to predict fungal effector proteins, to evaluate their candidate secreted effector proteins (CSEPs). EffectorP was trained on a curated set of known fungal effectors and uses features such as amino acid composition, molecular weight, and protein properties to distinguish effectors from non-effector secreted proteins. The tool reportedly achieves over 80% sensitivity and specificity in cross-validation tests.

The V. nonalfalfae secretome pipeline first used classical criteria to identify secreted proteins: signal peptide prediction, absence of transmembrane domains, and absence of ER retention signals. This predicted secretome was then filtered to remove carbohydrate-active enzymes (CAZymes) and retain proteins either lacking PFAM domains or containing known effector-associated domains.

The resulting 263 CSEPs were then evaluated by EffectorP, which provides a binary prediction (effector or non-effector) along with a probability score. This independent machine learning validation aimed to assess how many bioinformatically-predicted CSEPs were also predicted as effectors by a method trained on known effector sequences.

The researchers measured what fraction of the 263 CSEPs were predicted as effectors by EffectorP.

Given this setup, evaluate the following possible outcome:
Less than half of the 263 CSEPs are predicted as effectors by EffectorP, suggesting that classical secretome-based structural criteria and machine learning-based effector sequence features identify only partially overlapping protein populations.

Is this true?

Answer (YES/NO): YES